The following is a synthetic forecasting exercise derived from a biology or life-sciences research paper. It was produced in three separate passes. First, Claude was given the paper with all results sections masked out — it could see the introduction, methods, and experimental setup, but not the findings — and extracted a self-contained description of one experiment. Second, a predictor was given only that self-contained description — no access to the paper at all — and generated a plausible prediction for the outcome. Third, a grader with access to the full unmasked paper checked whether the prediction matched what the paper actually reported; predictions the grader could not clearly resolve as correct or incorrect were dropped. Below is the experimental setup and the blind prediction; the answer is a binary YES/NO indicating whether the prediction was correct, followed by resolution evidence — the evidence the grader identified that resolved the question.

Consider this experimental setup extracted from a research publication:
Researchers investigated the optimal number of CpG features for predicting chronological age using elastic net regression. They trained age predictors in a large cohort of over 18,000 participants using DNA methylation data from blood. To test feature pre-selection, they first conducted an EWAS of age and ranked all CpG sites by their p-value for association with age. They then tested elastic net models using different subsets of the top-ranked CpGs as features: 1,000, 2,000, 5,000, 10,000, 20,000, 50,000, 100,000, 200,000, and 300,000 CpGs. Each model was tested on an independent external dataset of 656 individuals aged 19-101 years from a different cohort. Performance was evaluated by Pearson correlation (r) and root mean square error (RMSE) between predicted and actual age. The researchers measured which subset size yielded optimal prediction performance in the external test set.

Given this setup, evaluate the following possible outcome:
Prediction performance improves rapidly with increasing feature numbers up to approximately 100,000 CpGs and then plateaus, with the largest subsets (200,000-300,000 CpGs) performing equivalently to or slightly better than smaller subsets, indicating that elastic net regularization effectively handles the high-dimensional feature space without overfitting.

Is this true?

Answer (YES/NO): NO